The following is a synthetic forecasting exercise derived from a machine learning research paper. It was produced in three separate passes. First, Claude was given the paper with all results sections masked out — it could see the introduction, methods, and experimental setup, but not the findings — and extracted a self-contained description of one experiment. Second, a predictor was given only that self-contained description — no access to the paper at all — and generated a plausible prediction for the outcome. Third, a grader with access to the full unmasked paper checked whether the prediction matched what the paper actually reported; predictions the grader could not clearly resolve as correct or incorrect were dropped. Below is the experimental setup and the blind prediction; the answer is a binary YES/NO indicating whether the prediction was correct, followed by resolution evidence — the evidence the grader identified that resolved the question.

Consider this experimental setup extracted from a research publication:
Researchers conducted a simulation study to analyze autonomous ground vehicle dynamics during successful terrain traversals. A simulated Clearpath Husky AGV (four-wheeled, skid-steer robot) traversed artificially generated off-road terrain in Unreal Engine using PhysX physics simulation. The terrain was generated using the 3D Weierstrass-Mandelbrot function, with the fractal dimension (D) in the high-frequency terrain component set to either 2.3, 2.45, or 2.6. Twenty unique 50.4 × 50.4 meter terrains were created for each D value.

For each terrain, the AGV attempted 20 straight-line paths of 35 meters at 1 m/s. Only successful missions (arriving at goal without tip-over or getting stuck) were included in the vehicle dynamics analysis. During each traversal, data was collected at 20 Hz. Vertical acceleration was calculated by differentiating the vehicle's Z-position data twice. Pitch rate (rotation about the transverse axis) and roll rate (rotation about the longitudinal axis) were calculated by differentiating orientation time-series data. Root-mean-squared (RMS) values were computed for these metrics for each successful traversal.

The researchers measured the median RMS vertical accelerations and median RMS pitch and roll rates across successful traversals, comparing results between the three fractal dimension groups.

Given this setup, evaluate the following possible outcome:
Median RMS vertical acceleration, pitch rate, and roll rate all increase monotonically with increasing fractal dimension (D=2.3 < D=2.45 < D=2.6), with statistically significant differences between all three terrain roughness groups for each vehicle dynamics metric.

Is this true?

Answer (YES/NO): NO